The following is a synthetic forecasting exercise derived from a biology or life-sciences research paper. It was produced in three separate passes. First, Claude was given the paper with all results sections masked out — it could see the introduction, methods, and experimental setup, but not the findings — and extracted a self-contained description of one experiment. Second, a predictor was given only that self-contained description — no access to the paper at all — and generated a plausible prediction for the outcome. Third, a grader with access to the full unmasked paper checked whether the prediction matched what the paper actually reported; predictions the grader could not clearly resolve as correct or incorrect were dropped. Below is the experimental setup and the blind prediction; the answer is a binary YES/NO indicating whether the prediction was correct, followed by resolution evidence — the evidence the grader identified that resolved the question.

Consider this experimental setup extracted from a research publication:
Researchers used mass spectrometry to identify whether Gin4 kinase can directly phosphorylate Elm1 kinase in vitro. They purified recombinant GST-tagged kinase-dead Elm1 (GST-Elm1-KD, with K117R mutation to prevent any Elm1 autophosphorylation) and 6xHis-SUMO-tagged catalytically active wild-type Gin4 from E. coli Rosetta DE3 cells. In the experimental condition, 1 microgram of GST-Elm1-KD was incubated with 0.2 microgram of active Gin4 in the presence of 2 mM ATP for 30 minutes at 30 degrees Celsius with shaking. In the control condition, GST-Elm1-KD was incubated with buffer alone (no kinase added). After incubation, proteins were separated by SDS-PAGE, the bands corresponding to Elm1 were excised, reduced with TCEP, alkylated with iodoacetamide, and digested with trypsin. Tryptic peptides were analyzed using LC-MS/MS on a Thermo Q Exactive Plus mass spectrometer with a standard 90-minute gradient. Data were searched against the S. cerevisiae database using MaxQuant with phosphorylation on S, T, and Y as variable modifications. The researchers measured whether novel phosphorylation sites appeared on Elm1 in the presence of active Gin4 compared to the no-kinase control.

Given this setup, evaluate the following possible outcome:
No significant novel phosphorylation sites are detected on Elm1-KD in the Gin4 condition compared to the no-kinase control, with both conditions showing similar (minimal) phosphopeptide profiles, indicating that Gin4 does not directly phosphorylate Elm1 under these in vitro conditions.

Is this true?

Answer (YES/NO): NO